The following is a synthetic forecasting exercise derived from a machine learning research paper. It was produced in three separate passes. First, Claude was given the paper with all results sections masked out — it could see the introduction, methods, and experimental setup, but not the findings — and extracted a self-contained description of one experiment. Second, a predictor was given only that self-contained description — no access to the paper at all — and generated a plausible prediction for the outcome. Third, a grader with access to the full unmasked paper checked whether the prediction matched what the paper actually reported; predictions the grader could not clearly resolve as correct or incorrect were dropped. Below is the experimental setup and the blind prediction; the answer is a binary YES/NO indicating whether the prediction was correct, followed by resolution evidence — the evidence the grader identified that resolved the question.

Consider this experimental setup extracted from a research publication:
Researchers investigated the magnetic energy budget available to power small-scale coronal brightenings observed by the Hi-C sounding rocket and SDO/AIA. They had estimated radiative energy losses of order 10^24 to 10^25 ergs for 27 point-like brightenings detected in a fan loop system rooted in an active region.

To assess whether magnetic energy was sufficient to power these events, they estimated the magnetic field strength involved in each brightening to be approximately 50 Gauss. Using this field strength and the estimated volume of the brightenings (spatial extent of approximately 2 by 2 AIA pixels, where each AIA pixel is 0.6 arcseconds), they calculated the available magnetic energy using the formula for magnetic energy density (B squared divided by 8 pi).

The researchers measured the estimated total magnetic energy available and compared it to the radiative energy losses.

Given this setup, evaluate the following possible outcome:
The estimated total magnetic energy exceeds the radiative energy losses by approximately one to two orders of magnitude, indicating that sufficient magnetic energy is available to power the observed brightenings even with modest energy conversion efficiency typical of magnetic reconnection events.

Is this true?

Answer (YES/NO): YES